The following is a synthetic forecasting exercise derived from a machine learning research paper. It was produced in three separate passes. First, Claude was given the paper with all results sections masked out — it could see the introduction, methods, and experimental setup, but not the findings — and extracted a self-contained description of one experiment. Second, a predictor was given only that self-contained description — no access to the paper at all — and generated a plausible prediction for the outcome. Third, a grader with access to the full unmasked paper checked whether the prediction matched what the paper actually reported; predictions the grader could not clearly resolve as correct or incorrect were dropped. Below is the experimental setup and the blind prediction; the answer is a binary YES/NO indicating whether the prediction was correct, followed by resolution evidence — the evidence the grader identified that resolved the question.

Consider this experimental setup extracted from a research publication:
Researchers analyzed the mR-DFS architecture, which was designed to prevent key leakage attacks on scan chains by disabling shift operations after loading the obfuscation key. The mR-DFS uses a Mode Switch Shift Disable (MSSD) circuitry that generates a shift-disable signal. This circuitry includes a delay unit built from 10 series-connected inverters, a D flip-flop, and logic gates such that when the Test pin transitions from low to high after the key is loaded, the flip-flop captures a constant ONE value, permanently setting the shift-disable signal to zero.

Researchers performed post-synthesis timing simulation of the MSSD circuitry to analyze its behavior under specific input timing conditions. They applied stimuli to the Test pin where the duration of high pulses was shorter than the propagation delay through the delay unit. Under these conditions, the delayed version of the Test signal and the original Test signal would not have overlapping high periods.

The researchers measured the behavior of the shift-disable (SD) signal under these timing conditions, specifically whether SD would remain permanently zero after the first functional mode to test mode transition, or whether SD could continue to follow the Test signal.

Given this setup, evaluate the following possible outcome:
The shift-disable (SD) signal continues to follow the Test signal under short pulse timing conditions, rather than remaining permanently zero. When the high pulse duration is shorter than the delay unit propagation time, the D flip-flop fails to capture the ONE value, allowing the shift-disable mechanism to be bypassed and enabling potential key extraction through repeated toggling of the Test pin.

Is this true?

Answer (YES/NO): YES